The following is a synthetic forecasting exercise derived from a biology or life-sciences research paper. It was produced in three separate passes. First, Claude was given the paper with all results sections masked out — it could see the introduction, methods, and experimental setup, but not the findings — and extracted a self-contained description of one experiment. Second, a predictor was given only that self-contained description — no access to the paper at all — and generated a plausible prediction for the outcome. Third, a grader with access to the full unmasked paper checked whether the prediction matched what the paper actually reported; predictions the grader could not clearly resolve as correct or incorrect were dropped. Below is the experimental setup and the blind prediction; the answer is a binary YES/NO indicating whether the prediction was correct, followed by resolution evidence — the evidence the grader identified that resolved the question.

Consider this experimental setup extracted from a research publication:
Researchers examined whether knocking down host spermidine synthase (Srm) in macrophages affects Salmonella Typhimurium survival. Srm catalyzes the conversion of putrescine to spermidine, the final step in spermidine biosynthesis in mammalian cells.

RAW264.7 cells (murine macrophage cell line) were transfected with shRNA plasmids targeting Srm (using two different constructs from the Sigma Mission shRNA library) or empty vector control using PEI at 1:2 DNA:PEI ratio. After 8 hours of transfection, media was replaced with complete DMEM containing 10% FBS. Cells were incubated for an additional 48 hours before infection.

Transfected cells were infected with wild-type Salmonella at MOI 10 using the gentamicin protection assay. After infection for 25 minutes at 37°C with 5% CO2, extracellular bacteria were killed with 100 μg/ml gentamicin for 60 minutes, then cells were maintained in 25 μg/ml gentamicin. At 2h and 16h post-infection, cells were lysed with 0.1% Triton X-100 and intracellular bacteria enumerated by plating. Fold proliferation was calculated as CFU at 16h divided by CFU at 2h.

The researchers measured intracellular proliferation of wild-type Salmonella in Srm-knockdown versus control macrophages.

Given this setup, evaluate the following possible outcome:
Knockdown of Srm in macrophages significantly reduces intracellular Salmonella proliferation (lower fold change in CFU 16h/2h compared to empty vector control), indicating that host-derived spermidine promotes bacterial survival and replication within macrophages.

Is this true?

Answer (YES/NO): YES